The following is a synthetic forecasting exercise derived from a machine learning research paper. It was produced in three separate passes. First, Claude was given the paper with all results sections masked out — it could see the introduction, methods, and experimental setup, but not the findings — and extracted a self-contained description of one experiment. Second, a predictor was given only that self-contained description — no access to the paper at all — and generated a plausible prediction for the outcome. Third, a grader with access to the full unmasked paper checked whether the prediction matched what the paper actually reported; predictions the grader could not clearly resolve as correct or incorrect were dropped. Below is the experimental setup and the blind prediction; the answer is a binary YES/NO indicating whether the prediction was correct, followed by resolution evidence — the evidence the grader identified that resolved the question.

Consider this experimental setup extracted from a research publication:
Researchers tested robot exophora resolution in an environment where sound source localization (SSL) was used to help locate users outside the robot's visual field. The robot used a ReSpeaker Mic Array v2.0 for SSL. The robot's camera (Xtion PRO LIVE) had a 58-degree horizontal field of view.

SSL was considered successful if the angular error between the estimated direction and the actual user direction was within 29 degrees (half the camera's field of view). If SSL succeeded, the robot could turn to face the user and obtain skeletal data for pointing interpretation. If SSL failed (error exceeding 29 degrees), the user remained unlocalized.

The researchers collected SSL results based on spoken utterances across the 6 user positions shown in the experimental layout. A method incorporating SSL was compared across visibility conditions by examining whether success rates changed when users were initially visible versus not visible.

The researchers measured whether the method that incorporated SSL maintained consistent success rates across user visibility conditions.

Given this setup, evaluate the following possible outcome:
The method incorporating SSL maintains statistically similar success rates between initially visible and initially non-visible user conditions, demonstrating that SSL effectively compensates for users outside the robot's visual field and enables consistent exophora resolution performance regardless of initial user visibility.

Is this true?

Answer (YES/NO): YES